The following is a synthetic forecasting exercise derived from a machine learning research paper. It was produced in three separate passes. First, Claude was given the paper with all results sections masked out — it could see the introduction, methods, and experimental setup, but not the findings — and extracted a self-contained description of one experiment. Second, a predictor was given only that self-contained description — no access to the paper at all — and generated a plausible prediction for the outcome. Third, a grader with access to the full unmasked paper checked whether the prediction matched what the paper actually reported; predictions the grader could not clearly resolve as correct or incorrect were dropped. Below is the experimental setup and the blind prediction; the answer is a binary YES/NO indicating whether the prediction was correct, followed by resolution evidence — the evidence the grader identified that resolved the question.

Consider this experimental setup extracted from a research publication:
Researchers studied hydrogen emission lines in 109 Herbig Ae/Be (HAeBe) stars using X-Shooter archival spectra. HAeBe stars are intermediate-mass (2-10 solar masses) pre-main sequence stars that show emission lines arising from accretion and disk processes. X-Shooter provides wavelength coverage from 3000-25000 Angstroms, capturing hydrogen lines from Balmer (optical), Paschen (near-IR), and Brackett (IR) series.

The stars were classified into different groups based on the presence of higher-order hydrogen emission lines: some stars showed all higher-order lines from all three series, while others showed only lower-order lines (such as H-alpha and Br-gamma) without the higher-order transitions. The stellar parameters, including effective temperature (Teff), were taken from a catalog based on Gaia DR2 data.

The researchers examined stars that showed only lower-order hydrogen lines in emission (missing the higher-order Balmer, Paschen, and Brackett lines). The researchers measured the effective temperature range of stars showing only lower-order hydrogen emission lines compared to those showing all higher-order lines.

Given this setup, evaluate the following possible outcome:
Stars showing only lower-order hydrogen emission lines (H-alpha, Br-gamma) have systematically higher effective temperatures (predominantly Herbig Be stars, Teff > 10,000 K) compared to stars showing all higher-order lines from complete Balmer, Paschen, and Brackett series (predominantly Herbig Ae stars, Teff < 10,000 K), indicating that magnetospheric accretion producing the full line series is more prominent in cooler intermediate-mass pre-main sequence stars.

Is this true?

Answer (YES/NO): NO